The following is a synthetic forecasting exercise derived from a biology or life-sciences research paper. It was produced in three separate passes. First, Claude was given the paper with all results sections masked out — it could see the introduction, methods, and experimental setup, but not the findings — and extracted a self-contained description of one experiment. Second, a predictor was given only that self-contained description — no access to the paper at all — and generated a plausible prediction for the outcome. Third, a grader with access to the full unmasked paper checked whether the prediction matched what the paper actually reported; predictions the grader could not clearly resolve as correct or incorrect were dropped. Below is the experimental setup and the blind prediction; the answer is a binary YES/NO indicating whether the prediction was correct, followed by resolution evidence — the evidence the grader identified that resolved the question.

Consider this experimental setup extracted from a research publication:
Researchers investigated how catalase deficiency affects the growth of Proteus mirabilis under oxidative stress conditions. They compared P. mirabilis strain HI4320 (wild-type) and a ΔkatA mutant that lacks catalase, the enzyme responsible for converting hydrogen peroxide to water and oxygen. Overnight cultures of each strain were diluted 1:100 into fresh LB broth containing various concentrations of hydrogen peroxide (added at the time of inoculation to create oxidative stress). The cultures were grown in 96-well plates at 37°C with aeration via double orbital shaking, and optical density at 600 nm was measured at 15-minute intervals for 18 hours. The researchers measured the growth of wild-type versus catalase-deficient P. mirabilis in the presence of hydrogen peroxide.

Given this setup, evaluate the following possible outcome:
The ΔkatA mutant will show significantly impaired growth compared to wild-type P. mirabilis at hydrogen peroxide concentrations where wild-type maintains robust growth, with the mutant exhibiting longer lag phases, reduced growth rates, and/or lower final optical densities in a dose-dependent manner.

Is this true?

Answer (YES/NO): YES